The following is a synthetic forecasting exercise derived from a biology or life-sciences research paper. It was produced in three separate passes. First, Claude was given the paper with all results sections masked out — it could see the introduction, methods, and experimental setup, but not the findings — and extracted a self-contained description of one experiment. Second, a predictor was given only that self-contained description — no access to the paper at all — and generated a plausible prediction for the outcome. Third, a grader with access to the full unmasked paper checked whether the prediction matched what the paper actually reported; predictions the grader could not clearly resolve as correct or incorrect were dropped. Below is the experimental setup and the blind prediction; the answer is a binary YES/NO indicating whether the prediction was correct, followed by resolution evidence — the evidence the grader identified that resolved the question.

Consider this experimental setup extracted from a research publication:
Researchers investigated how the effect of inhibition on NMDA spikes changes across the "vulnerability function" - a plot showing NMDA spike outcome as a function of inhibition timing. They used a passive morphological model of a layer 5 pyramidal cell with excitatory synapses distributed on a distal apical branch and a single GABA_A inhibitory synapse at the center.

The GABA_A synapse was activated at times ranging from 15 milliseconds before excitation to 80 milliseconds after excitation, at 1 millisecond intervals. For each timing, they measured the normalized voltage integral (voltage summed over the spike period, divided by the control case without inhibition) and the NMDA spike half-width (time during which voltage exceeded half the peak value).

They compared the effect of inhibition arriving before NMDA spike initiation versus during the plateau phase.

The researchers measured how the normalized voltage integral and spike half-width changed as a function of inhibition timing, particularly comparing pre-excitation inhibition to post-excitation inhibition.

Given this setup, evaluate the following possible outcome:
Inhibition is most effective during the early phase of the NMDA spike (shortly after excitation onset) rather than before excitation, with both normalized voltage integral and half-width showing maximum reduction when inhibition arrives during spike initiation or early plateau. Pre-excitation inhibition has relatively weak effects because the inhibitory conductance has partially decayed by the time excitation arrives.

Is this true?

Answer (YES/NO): NO